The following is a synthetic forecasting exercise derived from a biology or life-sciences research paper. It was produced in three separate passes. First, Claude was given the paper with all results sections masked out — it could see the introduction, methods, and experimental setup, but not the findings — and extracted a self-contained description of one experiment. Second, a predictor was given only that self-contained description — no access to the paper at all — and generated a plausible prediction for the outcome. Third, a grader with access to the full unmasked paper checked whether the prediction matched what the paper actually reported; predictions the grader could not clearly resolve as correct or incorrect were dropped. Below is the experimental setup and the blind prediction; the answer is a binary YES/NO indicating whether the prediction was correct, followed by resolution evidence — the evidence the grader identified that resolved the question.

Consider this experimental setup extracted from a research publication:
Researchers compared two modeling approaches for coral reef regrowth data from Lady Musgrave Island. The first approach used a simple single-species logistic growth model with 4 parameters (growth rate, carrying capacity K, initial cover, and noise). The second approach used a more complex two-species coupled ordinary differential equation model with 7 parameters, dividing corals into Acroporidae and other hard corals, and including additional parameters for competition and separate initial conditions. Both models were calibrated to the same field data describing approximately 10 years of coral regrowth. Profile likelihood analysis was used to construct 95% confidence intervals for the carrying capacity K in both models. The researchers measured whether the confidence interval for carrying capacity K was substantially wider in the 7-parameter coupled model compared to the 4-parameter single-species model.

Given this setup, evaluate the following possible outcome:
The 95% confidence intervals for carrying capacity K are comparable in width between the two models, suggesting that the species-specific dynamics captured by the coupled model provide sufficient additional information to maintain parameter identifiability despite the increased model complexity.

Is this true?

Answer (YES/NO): YES